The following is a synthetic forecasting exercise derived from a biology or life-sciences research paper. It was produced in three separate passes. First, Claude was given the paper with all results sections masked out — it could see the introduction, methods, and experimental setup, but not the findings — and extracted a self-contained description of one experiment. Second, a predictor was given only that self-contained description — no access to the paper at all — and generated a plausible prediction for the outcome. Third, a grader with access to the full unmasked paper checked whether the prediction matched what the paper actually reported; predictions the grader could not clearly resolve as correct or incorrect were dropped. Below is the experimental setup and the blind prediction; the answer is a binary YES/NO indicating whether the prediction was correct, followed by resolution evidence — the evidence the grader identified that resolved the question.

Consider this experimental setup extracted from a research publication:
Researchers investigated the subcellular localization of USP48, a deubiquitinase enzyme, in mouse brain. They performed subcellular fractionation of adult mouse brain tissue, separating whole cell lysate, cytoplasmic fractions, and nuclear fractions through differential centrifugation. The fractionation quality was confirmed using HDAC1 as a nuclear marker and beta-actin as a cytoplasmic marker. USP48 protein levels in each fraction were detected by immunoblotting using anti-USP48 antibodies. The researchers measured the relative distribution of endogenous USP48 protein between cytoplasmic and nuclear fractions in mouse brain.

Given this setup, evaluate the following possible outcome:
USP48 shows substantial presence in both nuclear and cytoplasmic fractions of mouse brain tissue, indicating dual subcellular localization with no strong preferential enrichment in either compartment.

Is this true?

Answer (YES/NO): NO